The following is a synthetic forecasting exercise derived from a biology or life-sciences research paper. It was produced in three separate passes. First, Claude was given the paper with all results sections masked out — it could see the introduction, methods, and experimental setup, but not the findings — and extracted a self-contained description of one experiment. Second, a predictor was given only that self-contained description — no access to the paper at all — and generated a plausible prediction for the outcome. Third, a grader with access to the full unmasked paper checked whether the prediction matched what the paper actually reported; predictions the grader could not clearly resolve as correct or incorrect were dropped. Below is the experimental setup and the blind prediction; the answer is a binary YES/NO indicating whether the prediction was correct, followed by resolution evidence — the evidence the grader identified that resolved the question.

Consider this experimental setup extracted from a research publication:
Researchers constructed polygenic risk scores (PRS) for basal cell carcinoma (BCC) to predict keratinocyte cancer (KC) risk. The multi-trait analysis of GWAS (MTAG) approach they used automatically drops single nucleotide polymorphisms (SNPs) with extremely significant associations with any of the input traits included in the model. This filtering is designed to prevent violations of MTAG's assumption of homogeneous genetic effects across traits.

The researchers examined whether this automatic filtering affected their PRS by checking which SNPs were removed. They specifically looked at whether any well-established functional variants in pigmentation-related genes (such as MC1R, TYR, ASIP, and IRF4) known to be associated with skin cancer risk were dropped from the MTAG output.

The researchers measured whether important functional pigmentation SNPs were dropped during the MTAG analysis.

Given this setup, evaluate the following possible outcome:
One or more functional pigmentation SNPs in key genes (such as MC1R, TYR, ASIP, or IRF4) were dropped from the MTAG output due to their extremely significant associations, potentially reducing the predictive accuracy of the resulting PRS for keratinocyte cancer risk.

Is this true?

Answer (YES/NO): YES